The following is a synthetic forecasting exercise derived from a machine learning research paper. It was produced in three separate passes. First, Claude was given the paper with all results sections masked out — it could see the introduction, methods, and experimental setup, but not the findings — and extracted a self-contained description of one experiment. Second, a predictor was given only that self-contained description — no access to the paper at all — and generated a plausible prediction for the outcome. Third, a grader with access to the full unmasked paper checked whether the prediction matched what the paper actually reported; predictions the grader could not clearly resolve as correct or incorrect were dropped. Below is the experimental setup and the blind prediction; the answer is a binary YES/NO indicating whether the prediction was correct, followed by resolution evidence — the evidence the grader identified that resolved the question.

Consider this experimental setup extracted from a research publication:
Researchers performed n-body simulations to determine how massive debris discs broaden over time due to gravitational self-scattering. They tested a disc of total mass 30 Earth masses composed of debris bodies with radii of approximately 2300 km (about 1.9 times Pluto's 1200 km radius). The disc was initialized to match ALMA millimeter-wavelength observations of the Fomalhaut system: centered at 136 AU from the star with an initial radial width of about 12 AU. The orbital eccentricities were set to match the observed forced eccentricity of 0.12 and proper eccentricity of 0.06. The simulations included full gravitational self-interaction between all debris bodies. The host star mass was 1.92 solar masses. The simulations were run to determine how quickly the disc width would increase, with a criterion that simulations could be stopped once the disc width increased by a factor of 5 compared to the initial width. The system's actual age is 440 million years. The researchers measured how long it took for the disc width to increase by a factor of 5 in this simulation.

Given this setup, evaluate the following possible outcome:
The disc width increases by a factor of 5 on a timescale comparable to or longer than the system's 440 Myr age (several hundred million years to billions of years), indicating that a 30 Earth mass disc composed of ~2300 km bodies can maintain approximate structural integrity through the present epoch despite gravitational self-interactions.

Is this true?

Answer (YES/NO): NO